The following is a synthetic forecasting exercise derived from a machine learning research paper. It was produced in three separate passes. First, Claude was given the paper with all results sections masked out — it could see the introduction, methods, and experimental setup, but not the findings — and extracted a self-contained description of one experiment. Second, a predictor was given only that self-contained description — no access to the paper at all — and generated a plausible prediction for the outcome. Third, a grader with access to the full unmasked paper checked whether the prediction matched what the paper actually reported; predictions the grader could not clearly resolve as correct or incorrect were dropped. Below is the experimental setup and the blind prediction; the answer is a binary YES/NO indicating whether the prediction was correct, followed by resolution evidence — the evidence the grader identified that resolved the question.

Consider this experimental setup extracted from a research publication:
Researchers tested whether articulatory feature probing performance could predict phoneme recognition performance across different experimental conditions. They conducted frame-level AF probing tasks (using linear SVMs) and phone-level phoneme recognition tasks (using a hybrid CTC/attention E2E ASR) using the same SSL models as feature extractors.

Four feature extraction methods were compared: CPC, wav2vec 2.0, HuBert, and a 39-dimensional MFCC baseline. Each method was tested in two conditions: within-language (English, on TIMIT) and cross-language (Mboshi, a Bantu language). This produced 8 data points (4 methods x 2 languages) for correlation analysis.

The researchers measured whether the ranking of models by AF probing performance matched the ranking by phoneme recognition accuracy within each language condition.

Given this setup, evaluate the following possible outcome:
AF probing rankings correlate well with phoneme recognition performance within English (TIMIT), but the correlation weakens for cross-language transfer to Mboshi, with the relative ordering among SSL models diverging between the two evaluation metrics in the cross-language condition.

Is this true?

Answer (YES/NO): NO